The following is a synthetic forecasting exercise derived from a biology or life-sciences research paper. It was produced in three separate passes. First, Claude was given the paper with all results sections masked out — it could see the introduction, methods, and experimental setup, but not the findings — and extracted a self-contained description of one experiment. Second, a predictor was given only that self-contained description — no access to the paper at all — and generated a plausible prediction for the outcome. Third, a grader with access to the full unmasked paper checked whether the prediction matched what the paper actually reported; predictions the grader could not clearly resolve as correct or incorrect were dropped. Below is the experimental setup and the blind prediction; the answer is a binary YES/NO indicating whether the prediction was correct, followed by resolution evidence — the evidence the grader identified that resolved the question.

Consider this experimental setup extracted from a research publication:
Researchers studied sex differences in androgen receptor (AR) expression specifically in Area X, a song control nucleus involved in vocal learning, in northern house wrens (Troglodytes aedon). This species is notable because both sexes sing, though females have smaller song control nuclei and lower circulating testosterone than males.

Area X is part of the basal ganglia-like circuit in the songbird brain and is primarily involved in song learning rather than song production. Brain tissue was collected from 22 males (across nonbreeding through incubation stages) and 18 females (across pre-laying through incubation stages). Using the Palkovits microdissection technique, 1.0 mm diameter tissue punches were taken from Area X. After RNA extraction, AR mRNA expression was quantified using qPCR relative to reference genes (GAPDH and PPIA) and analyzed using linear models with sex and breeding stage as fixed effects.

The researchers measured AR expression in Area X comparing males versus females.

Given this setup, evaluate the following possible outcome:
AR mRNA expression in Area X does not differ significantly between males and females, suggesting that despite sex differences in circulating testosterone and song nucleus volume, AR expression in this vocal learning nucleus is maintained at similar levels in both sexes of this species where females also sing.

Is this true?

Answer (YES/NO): NO